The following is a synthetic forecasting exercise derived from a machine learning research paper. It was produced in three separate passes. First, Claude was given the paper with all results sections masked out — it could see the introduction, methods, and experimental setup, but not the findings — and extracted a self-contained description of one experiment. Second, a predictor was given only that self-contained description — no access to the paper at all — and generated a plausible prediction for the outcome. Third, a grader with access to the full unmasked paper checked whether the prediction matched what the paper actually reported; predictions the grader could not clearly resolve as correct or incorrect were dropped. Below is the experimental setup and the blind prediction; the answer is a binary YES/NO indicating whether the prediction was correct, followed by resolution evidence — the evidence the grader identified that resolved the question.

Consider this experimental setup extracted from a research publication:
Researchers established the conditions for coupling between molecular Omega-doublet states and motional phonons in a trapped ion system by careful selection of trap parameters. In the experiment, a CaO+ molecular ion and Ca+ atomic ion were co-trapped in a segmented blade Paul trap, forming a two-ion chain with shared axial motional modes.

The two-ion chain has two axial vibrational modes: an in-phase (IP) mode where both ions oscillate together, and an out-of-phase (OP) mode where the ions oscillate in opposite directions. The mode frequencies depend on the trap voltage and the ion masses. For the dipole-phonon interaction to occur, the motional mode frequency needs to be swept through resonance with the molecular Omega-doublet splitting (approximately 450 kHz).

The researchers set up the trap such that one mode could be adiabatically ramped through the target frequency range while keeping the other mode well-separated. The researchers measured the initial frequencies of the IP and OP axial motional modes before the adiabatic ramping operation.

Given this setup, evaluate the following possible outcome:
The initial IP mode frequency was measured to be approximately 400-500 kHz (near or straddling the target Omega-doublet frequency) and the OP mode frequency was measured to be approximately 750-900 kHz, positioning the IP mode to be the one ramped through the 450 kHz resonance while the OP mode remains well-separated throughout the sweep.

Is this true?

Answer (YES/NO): NO